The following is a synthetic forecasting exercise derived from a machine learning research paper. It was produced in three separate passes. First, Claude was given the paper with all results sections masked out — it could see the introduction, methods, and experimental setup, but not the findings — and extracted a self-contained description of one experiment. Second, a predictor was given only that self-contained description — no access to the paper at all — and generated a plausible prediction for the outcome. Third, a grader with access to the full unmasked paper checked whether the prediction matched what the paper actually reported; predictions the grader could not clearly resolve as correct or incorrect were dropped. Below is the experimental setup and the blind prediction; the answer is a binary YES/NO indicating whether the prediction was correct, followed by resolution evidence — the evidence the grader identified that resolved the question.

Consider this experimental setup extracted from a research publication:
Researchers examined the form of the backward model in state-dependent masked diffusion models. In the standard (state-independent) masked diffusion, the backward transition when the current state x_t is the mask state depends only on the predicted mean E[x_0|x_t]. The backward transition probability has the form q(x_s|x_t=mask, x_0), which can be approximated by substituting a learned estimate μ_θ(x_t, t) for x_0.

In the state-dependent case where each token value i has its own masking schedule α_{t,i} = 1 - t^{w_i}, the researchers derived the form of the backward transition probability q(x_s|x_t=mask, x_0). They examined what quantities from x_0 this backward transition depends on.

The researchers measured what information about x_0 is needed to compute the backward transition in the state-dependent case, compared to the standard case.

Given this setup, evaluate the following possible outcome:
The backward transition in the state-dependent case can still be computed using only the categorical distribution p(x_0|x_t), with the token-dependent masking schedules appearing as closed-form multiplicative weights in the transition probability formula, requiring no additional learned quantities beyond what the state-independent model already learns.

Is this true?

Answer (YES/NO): YES